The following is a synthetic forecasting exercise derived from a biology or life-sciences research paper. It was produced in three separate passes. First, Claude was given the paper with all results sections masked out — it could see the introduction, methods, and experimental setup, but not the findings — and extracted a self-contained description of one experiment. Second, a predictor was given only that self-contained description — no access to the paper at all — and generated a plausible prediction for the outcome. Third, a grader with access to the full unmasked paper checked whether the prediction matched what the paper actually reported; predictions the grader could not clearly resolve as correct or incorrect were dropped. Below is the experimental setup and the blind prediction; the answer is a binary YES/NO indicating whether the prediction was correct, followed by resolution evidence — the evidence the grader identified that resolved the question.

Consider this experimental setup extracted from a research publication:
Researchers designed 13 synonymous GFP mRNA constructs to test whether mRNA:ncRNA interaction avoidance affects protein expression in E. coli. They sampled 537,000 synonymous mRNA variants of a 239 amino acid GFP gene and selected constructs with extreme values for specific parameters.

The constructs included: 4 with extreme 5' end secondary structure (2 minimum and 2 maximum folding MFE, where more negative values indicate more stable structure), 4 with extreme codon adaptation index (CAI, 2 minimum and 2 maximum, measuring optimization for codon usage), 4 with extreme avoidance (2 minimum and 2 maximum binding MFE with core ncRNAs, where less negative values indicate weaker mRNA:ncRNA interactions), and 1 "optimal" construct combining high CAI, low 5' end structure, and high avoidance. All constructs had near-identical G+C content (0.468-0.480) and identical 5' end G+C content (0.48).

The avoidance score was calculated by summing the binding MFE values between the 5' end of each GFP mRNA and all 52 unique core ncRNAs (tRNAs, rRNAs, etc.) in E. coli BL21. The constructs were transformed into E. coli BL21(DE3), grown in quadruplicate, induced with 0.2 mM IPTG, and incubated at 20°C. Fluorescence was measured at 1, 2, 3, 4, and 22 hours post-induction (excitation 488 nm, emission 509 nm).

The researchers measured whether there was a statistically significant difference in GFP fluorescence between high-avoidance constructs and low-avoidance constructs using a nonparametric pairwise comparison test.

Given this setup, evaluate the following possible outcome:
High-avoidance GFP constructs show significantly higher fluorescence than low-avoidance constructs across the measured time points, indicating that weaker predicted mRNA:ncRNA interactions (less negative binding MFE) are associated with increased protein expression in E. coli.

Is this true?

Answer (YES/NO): YES